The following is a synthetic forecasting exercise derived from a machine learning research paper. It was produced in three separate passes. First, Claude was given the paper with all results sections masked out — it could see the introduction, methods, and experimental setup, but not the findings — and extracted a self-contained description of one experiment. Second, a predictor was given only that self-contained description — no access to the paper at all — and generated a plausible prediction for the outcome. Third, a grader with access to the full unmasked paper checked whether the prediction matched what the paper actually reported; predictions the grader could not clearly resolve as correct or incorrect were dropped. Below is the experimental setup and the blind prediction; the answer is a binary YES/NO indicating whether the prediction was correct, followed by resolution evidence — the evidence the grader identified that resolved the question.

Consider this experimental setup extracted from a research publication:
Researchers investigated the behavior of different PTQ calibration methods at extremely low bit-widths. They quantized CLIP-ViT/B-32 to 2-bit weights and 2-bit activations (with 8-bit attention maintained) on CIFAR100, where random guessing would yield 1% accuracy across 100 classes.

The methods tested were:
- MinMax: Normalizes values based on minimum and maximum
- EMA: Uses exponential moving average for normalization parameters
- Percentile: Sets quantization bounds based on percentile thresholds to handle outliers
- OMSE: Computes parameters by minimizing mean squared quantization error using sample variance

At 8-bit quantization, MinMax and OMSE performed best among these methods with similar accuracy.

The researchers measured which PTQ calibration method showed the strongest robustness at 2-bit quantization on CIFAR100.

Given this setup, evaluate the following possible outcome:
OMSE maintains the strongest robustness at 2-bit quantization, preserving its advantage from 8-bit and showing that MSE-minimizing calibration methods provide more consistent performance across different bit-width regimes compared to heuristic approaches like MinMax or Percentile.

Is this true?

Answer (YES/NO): NO